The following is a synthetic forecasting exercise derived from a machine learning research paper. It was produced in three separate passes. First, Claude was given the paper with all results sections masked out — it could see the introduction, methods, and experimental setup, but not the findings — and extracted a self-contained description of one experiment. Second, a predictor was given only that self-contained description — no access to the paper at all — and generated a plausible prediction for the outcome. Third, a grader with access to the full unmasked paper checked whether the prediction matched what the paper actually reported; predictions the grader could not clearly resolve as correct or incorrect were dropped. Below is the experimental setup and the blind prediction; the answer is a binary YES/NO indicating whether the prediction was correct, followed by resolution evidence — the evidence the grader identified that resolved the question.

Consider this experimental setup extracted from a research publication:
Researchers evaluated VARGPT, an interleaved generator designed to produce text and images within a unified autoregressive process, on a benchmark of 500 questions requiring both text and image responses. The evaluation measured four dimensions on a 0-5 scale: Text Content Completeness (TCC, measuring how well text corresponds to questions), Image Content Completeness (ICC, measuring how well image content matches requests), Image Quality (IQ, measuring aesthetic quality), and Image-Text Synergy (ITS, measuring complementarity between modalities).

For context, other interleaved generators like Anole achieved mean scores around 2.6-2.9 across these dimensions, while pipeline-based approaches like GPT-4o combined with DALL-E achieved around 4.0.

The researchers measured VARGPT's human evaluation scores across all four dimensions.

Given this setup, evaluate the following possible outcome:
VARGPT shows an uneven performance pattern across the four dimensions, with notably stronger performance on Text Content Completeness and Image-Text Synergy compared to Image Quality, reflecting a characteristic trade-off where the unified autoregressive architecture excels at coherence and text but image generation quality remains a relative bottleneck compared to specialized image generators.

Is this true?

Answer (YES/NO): NO